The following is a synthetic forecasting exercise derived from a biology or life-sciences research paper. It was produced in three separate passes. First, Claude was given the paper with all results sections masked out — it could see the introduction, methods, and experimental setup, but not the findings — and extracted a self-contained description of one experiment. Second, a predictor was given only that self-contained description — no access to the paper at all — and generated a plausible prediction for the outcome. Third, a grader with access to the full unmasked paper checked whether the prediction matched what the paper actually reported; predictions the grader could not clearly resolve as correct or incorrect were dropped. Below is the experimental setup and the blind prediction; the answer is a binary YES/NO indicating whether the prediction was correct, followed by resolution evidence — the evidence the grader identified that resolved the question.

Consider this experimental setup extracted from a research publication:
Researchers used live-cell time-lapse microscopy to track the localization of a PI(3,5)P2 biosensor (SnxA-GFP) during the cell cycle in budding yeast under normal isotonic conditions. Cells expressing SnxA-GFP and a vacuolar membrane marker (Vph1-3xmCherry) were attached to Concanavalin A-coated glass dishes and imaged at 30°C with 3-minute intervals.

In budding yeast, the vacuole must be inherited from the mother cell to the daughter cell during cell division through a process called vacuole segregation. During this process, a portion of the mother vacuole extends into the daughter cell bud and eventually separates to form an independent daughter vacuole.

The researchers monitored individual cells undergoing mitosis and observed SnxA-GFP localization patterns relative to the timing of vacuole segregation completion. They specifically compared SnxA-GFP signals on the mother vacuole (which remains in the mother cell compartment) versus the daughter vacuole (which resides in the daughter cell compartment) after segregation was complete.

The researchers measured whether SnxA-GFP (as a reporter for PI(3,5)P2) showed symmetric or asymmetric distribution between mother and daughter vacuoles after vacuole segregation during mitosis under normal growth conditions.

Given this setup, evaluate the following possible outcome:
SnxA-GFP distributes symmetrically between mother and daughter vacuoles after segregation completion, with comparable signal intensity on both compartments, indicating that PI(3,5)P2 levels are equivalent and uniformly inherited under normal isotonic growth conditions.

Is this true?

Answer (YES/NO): NO